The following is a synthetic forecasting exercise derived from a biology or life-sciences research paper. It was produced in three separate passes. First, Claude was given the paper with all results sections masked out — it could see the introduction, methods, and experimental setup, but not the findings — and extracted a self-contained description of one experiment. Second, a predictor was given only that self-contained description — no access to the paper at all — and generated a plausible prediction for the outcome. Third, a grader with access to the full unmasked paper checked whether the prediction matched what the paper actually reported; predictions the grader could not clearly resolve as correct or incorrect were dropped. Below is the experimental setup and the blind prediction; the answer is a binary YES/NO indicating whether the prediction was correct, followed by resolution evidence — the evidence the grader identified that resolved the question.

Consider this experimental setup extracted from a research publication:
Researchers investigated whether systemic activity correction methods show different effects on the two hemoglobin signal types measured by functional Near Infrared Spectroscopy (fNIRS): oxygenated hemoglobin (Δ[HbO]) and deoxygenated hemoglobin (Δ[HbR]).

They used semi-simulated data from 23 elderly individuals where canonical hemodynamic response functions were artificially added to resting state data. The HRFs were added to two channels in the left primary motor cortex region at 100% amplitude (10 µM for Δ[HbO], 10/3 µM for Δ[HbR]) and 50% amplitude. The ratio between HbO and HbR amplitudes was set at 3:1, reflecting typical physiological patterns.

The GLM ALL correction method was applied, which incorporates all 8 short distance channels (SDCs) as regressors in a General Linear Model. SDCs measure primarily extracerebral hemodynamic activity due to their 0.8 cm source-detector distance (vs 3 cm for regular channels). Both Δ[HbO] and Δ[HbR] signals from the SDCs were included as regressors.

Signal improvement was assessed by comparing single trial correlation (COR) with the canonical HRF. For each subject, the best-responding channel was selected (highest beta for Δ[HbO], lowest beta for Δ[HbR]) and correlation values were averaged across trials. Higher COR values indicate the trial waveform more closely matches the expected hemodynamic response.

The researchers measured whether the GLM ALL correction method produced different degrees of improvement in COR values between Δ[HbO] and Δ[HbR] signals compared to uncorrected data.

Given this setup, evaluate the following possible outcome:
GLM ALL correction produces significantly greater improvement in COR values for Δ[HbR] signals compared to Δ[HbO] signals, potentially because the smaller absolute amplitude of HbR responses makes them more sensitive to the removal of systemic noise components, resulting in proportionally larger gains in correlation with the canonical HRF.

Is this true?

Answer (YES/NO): NO